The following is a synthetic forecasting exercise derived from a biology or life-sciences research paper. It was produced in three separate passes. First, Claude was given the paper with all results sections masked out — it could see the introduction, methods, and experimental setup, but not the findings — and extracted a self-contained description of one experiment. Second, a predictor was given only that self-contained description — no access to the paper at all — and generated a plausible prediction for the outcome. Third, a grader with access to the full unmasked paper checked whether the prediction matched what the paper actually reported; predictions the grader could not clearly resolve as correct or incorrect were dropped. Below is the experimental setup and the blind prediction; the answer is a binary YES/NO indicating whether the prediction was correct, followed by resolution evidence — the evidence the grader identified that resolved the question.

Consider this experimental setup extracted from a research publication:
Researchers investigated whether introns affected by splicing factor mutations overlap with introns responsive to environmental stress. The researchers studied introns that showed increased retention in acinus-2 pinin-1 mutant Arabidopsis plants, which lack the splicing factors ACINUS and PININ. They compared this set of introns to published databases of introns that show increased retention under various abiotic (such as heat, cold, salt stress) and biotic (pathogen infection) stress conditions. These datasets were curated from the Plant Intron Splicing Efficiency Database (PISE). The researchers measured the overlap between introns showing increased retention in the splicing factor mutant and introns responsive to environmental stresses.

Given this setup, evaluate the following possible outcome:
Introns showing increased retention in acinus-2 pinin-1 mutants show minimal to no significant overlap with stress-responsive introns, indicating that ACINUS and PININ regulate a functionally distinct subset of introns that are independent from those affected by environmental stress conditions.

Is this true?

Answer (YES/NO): NO